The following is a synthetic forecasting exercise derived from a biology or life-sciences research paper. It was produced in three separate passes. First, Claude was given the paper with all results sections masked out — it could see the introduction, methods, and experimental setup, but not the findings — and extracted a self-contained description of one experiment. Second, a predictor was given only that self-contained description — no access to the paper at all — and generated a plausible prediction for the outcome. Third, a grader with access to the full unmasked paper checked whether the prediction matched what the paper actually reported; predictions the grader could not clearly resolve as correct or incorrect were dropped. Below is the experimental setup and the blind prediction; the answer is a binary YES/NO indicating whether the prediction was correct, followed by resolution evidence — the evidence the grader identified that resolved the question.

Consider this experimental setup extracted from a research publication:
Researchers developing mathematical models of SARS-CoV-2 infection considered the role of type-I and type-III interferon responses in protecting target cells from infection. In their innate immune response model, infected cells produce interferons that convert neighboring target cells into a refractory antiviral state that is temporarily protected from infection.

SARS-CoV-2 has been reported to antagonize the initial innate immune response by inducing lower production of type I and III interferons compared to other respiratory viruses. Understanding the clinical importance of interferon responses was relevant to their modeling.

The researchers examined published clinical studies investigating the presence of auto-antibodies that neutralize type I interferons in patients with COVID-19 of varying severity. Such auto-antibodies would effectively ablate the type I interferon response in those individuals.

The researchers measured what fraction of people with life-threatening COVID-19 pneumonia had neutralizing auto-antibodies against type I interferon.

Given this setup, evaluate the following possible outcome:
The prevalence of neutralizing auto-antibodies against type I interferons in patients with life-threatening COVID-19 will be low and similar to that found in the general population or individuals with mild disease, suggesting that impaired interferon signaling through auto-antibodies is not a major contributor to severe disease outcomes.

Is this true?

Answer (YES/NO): NO